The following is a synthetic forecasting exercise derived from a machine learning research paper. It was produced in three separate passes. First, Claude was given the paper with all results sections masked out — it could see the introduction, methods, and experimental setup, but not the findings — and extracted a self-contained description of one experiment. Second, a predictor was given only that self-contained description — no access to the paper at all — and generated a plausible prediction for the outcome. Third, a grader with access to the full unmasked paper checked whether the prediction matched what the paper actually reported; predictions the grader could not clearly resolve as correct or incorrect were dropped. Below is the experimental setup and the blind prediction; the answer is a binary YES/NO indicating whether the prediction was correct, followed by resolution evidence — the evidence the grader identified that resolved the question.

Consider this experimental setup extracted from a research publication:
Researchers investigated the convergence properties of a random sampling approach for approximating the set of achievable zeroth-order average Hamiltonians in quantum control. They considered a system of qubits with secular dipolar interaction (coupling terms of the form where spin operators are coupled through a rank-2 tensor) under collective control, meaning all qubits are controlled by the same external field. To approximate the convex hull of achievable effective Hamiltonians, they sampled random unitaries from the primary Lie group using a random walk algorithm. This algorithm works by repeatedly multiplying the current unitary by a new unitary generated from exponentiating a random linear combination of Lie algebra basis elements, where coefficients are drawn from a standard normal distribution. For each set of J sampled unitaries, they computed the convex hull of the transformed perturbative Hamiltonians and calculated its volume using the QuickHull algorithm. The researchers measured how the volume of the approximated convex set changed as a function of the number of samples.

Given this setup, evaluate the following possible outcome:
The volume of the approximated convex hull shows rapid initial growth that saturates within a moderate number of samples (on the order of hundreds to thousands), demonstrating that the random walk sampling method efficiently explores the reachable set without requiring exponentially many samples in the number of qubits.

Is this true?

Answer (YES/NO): YES